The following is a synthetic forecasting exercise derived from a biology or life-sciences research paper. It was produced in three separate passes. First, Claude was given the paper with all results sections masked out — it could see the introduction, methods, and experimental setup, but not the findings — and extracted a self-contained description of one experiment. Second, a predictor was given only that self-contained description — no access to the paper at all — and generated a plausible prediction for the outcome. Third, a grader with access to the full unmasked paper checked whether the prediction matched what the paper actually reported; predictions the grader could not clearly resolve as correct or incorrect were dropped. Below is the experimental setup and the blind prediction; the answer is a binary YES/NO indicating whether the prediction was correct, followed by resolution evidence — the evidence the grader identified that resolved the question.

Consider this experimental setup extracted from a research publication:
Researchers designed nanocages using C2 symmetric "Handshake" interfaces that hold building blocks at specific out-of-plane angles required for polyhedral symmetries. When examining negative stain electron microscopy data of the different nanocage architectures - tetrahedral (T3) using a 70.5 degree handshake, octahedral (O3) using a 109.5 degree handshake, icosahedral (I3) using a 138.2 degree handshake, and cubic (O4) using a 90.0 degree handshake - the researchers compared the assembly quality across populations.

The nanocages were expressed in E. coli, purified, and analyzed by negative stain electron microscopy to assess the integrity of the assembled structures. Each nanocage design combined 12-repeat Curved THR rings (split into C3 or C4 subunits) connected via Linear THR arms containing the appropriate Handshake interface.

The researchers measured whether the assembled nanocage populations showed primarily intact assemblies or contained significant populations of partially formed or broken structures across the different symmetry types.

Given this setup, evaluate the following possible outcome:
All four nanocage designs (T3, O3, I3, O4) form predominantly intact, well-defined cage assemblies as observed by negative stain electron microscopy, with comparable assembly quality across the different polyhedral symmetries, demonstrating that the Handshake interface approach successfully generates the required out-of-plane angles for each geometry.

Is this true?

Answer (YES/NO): NO